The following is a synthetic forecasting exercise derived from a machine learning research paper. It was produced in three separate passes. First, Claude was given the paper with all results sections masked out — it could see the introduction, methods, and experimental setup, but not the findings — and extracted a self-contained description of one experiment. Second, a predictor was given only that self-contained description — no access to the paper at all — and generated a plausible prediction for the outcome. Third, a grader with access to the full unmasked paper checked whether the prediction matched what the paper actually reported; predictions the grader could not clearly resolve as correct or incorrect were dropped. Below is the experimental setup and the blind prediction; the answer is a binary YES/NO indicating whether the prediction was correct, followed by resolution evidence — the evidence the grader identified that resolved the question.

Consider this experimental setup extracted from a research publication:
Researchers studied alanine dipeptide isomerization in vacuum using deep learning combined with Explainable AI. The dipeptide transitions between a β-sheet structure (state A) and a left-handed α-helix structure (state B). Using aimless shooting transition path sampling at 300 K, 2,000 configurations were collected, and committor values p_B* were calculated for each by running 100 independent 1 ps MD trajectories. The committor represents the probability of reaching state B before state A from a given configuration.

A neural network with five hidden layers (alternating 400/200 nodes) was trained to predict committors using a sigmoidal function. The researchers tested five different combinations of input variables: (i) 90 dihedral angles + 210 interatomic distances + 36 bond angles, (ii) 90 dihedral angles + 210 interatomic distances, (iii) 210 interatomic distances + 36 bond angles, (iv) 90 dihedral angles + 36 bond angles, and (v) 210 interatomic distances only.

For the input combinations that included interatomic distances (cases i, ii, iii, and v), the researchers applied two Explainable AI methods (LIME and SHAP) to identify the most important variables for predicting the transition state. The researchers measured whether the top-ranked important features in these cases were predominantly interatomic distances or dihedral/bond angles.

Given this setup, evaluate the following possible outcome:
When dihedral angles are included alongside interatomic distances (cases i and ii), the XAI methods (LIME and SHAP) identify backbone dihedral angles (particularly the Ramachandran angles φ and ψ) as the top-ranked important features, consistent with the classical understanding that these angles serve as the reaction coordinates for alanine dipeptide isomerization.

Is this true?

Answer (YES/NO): NO